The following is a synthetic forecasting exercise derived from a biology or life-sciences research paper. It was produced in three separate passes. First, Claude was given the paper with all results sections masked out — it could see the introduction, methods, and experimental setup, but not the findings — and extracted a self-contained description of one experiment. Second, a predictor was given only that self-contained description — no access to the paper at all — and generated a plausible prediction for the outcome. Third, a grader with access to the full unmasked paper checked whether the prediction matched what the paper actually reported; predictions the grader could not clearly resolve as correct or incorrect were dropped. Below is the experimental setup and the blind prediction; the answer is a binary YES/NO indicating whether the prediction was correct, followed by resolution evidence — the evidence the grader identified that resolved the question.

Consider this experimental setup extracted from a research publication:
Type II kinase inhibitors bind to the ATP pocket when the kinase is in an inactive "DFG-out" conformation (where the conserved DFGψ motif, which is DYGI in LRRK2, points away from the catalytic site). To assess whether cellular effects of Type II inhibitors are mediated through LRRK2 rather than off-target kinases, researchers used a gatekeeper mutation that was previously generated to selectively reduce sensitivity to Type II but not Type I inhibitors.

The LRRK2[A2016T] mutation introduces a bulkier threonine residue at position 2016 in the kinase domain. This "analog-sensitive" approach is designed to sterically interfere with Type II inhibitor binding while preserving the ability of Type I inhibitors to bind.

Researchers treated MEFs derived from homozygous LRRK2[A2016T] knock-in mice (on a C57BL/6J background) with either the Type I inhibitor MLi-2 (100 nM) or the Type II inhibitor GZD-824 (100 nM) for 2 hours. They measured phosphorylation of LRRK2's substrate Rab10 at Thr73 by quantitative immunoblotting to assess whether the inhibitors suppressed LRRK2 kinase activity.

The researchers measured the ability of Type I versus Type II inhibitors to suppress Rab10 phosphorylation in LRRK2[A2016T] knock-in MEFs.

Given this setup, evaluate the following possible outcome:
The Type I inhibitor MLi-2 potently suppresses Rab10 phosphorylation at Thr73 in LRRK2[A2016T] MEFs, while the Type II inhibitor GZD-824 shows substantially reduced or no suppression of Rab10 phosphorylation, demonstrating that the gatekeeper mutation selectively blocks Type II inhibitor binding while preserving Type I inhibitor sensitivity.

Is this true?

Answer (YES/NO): NO